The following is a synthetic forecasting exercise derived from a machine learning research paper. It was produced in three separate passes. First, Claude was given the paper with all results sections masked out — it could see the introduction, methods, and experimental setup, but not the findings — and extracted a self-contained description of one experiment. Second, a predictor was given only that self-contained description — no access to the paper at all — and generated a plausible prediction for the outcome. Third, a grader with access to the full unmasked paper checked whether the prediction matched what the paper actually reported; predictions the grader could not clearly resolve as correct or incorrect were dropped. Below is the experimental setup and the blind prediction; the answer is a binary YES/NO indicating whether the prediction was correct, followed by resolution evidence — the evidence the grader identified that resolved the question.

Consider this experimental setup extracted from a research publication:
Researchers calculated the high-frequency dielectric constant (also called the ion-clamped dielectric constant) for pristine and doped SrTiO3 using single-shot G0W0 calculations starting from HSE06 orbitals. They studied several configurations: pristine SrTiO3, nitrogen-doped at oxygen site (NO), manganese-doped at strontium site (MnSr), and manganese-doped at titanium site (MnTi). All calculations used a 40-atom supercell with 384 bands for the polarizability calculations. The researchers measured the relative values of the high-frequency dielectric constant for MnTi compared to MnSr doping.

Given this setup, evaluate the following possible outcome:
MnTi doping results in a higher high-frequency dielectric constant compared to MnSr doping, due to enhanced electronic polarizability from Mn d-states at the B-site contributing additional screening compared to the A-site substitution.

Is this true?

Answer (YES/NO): YES